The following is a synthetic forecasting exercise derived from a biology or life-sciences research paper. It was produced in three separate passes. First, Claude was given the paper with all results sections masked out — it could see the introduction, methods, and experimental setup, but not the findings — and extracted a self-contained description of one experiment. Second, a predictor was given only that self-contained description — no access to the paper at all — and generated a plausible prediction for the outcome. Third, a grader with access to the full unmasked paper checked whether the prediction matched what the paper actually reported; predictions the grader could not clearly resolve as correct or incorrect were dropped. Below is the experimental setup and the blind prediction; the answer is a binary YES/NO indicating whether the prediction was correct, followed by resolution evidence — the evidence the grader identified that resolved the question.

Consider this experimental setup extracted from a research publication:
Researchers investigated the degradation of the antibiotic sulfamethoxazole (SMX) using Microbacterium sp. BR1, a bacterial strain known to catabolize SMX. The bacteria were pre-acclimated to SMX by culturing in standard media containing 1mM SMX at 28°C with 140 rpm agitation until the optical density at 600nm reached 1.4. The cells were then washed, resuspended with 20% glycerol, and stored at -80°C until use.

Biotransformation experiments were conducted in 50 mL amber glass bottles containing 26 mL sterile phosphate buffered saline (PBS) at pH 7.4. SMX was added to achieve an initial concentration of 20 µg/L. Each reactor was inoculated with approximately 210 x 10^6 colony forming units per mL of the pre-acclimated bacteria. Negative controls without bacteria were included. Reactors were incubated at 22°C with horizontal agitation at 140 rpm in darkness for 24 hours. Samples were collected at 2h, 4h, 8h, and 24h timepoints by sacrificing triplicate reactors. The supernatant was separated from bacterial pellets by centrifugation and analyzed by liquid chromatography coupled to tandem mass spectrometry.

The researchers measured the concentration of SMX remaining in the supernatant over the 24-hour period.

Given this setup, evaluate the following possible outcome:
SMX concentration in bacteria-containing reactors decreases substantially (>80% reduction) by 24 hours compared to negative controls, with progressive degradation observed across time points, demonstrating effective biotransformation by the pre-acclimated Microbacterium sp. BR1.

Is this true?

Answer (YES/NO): NO